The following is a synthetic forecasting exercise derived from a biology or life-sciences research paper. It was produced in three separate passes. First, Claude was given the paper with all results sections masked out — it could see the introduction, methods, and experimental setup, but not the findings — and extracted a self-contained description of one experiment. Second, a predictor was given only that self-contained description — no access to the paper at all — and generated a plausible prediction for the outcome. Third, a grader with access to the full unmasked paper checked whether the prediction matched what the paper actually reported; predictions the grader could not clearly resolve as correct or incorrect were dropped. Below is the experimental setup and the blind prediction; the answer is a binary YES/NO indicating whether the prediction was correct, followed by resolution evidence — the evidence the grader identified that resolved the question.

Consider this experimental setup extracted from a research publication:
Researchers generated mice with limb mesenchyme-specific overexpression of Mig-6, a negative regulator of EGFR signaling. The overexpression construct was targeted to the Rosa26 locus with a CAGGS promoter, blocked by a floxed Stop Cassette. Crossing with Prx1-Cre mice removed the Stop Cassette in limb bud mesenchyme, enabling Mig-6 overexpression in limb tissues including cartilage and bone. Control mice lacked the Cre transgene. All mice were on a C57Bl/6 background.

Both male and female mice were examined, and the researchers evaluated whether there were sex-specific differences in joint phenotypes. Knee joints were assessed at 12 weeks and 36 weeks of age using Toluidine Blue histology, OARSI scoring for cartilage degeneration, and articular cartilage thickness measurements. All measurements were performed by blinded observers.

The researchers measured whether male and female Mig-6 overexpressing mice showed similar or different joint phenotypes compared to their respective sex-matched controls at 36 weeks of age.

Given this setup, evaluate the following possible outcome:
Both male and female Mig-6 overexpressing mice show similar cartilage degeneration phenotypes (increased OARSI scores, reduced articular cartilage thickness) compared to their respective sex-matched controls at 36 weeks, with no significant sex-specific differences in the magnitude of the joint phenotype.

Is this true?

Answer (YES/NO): NO